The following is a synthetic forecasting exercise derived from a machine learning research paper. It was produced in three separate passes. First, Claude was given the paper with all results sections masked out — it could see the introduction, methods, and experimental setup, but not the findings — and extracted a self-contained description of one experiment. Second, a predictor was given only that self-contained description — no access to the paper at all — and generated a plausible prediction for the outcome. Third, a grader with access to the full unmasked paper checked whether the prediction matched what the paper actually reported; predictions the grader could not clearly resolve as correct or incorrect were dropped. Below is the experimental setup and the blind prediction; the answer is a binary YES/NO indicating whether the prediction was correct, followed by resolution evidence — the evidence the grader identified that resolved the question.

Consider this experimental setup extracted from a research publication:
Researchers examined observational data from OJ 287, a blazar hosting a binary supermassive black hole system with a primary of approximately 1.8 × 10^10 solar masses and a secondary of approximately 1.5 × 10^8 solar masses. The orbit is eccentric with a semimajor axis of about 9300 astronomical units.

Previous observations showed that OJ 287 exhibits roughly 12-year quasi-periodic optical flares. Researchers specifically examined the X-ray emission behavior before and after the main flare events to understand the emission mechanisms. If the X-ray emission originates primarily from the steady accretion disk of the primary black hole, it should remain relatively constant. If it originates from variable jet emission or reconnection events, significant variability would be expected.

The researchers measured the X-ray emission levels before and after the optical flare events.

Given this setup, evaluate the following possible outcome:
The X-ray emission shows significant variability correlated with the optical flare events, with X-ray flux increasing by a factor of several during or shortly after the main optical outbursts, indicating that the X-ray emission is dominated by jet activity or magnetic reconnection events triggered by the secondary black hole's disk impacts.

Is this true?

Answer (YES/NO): NO